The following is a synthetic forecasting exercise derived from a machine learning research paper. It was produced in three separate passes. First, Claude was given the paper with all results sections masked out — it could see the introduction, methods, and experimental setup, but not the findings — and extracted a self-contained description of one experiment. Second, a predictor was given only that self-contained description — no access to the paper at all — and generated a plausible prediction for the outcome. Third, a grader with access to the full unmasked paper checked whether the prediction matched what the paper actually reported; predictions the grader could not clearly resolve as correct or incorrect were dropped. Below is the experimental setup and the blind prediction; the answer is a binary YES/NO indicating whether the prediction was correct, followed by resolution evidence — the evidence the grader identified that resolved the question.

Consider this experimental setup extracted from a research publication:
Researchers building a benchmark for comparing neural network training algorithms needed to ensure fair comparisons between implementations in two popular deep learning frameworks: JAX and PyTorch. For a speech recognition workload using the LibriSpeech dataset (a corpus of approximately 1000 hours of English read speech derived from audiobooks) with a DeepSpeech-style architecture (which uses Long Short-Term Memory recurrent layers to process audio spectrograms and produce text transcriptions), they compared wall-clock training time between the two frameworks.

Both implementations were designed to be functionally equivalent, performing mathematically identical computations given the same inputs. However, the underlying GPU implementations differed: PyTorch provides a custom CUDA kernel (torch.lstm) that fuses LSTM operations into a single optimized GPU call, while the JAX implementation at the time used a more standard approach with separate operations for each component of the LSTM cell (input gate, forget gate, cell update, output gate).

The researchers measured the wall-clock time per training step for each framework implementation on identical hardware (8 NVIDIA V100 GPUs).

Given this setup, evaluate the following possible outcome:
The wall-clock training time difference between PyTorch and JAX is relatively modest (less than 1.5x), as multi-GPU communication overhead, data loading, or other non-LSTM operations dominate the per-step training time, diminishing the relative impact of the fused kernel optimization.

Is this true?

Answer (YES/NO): NO